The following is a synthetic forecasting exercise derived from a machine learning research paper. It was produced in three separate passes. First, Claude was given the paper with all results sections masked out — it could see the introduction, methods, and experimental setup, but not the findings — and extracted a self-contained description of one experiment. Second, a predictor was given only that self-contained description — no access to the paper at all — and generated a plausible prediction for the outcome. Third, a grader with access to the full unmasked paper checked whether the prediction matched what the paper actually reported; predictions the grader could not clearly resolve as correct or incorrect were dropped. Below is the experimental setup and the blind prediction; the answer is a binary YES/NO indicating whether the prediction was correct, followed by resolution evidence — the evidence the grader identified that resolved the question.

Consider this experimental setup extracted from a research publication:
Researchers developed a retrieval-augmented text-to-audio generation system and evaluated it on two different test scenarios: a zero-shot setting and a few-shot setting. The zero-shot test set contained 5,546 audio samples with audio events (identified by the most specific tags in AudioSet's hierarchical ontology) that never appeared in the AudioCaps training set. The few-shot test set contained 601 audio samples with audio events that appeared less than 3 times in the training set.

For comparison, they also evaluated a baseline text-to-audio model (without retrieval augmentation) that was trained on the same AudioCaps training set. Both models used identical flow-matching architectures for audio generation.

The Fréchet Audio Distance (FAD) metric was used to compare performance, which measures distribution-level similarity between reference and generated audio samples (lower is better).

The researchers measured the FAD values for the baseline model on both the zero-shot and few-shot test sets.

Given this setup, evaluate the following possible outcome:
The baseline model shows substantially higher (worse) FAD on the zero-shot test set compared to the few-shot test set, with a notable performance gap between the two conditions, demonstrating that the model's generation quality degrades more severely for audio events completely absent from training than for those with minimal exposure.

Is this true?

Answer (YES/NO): YES